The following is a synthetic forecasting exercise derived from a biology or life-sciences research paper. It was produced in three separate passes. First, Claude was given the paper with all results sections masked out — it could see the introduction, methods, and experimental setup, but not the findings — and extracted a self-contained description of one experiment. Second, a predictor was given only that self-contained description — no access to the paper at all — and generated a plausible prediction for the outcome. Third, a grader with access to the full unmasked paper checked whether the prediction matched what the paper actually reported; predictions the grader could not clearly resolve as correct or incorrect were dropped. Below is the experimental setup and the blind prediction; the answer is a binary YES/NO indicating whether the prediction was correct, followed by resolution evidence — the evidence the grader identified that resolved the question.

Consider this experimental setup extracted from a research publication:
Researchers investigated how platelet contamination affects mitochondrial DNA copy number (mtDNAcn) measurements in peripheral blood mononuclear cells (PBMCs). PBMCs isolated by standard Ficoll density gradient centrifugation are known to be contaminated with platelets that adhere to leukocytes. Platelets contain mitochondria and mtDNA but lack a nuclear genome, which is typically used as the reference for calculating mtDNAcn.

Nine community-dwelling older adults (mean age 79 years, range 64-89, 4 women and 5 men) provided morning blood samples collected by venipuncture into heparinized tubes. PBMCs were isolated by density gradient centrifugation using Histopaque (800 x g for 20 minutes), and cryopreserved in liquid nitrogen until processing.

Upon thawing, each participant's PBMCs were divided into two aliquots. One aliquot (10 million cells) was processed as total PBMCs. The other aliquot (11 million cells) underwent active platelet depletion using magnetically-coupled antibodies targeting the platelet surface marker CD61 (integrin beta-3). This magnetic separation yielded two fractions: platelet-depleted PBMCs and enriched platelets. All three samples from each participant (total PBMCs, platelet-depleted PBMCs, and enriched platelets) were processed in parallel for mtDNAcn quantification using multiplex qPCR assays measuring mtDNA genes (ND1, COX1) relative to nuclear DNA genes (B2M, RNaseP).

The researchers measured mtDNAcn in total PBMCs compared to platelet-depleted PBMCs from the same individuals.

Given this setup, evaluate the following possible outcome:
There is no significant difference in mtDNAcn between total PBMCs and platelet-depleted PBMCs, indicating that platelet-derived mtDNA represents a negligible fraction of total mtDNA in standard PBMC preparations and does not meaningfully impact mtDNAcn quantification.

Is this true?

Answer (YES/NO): NO